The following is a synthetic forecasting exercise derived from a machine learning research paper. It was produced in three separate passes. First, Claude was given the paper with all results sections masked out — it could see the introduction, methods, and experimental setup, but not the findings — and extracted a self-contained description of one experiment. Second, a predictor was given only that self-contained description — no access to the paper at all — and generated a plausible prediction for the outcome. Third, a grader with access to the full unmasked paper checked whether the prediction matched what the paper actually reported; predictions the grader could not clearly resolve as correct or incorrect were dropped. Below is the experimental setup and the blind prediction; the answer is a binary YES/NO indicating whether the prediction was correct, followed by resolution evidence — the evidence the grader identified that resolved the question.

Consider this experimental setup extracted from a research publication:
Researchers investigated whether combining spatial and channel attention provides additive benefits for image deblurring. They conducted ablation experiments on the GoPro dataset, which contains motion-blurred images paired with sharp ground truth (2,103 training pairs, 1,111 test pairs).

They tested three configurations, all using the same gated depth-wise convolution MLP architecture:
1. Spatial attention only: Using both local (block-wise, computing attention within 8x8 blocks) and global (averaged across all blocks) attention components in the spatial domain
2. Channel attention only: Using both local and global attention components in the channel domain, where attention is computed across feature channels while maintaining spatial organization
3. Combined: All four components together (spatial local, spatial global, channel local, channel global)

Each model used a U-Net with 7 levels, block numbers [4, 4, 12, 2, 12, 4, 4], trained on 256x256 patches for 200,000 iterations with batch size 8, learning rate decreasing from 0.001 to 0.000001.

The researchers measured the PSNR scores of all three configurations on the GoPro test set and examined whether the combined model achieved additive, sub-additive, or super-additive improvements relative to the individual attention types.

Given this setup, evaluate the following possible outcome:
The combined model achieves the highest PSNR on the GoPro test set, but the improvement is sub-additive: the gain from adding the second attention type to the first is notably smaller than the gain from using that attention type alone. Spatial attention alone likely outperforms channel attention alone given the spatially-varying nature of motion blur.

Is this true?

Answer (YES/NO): YES